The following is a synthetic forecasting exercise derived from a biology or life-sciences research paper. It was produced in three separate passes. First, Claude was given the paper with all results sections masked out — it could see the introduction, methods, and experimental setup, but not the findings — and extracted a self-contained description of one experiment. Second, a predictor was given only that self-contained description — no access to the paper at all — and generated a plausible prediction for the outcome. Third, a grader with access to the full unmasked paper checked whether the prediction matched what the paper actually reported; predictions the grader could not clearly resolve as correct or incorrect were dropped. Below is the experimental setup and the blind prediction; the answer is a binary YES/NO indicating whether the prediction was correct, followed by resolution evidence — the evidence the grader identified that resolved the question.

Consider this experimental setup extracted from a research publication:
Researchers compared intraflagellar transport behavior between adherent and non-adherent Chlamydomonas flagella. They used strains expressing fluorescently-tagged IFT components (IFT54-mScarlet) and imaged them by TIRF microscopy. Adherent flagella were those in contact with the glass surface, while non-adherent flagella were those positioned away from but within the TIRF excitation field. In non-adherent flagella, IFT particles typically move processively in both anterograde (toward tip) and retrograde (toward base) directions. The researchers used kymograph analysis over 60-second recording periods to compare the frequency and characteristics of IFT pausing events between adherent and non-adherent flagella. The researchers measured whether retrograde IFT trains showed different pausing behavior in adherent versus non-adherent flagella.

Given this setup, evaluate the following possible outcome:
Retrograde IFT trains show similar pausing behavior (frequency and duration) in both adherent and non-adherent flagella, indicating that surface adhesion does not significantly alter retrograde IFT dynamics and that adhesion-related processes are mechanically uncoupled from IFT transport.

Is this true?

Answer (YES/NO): NO